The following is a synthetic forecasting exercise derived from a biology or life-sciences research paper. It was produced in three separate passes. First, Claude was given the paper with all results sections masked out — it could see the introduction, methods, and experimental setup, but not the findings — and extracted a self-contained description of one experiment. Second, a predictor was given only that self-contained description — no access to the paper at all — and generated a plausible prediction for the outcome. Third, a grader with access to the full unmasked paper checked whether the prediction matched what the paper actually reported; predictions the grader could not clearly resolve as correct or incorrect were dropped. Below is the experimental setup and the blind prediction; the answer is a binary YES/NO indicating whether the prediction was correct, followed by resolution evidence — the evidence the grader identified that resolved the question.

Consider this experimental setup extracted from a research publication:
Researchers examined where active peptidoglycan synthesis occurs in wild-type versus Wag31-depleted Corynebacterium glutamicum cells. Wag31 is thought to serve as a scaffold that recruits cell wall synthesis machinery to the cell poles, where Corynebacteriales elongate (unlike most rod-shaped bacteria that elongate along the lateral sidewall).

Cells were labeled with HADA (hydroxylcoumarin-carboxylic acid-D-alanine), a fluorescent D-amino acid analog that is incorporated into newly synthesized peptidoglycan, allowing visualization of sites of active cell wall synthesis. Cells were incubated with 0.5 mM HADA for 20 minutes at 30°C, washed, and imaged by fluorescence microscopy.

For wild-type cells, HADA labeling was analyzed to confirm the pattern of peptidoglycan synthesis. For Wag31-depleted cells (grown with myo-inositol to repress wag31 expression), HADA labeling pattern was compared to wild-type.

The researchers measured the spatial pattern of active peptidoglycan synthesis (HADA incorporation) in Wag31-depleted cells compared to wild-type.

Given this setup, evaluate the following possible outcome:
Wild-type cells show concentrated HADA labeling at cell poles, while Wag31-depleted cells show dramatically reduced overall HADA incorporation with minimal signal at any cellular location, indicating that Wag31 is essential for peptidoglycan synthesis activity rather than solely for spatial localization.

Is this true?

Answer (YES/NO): NO